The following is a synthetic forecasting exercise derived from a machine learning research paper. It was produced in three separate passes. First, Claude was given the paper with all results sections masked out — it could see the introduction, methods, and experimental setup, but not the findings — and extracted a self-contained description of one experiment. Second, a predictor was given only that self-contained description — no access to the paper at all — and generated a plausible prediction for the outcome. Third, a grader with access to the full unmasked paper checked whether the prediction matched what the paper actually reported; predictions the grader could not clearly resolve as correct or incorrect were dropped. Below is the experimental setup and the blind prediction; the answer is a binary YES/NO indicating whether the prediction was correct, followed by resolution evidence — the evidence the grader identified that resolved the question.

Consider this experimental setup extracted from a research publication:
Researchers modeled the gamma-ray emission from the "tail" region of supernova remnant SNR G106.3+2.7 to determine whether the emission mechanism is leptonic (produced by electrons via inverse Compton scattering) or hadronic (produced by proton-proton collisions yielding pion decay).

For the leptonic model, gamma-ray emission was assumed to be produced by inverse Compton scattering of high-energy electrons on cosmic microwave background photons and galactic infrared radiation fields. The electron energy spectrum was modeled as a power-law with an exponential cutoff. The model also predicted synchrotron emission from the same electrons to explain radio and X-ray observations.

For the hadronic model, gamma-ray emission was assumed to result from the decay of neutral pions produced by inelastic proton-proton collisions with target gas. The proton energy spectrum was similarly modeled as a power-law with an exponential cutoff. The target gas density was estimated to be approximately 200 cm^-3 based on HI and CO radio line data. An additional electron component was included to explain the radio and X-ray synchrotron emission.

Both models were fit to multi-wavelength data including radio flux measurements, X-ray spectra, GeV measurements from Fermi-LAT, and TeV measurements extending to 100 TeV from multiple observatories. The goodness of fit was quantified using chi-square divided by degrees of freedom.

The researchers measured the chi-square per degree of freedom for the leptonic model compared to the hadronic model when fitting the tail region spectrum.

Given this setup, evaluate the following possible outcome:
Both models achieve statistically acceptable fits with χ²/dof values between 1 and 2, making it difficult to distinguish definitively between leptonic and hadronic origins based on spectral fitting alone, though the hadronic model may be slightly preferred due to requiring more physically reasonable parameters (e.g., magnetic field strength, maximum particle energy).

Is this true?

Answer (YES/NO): NO